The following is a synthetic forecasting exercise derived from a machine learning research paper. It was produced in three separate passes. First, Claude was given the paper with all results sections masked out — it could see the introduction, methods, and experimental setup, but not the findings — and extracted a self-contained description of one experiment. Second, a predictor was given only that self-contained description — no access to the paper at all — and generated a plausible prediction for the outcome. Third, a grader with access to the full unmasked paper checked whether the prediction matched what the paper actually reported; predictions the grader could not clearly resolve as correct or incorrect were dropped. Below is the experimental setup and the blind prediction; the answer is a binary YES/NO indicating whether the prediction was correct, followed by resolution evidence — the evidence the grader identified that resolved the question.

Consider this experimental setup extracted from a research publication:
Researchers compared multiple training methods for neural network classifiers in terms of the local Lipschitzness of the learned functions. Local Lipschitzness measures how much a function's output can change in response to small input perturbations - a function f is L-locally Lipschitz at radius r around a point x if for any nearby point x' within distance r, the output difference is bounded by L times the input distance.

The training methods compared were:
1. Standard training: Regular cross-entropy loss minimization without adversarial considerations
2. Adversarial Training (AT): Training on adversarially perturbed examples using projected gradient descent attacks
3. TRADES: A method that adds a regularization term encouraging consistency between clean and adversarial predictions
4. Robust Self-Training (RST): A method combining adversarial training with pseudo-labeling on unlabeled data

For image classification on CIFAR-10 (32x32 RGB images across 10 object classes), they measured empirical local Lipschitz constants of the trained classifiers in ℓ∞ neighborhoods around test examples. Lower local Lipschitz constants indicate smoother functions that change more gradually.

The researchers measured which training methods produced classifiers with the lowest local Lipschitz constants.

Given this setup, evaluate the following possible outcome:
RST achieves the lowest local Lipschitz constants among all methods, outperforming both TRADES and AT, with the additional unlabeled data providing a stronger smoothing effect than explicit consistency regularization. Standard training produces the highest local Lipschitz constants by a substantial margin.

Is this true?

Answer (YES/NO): NO